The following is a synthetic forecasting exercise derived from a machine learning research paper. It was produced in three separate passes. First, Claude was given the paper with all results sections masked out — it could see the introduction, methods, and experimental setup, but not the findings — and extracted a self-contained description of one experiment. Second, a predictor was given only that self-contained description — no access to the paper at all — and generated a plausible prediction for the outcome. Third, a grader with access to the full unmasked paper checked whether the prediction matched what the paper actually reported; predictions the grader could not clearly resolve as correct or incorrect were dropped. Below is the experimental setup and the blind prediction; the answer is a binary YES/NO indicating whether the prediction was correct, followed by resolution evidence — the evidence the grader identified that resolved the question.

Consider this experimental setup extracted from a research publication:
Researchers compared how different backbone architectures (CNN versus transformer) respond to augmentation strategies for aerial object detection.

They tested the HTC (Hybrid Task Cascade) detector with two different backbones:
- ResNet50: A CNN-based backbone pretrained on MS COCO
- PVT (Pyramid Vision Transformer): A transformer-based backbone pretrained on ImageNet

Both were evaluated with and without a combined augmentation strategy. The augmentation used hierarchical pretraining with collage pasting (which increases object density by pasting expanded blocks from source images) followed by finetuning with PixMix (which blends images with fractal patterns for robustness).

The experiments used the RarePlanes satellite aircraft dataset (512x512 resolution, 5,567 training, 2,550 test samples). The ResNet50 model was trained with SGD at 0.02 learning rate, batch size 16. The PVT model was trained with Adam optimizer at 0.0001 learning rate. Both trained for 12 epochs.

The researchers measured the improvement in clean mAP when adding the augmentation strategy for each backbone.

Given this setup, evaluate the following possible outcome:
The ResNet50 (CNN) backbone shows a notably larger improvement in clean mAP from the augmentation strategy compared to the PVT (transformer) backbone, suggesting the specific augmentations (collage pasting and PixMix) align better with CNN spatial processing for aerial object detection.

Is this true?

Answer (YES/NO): YES